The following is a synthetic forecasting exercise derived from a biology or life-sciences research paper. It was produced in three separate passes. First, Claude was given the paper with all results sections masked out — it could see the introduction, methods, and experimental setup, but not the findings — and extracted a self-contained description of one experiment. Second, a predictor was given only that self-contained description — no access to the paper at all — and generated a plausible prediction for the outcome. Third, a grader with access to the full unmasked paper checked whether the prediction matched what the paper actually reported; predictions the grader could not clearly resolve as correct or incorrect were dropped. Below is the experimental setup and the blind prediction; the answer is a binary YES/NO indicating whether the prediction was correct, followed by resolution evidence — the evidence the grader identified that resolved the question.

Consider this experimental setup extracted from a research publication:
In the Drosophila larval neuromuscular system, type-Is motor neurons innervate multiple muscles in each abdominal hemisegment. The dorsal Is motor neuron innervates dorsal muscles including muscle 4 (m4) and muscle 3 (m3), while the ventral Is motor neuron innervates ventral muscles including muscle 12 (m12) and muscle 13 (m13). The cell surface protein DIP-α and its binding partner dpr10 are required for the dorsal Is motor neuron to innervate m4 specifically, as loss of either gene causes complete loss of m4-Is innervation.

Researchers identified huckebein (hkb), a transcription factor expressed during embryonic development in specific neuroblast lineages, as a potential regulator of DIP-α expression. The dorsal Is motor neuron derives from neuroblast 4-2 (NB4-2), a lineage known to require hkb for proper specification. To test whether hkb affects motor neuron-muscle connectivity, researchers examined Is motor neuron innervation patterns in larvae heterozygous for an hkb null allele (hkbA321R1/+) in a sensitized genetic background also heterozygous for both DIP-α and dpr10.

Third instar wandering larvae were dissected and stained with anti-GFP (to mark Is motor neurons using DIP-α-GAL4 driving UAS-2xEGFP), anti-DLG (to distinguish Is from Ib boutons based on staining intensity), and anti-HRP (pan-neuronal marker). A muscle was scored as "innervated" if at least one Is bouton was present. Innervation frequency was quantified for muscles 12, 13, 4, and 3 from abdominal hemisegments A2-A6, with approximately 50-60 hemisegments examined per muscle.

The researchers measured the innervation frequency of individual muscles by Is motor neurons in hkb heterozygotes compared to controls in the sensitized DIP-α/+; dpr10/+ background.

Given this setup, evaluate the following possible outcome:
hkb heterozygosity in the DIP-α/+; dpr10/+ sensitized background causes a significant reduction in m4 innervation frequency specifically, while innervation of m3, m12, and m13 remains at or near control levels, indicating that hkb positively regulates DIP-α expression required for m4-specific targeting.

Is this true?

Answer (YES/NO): YES